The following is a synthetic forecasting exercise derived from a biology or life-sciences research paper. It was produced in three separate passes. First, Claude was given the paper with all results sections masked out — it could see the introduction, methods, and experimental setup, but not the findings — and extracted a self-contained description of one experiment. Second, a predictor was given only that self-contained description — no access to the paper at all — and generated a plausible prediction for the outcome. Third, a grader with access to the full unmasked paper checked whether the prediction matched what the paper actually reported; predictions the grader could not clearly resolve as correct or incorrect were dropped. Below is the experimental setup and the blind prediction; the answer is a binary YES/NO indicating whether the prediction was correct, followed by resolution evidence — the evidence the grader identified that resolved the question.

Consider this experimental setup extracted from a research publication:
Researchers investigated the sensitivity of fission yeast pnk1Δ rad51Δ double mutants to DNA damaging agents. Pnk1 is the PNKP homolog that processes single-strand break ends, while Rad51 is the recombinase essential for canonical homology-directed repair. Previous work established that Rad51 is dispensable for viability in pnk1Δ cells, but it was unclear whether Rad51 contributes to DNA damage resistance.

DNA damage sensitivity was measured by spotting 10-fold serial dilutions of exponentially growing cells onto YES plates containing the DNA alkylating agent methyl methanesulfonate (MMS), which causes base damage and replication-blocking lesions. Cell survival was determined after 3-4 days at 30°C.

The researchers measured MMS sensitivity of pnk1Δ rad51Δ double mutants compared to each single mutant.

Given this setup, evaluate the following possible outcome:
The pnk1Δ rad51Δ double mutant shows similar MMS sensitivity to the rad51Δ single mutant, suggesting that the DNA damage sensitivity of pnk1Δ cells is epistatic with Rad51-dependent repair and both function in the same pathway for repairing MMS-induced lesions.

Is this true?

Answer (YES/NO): NO